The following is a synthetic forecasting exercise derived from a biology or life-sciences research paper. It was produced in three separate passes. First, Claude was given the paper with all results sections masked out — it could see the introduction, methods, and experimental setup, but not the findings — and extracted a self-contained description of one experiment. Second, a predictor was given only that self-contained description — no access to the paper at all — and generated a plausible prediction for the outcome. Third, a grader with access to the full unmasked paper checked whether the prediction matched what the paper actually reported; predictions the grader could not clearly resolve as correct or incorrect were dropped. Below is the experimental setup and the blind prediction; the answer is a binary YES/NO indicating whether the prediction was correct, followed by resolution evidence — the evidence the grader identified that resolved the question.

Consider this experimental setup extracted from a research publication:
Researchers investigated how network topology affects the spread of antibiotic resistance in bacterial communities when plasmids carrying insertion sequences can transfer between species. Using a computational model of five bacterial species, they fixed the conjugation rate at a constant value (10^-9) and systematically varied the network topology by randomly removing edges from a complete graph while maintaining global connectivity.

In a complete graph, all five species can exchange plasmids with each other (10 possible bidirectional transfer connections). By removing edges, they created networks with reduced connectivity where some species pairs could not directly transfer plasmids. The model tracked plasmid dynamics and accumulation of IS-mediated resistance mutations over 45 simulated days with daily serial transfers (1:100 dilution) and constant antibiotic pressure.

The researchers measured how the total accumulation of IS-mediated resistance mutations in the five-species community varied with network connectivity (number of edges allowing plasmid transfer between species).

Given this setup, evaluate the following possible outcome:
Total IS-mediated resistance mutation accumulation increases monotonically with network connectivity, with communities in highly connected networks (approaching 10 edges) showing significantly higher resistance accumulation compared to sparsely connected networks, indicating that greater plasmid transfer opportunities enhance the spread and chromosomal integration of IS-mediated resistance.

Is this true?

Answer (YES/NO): YES